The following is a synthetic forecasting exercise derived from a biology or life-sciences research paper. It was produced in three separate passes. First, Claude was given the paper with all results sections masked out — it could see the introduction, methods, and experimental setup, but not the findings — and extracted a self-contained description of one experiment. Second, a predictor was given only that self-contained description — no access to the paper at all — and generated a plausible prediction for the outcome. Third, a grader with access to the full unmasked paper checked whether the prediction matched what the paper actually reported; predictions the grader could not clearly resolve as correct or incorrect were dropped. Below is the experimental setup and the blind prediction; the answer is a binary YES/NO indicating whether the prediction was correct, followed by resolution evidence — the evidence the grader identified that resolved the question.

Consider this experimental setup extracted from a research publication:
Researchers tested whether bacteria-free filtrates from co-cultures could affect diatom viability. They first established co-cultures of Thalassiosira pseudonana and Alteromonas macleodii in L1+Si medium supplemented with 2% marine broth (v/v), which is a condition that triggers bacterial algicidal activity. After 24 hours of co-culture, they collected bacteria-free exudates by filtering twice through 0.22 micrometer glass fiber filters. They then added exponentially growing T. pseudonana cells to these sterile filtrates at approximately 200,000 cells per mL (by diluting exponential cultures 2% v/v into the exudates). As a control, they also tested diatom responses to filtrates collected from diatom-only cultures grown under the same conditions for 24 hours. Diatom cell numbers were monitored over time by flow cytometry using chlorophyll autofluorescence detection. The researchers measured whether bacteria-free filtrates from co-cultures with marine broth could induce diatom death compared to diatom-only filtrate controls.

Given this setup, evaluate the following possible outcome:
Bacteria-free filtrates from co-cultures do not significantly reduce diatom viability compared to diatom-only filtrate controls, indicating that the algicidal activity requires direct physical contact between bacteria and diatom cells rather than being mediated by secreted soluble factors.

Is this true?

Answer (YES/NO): NO